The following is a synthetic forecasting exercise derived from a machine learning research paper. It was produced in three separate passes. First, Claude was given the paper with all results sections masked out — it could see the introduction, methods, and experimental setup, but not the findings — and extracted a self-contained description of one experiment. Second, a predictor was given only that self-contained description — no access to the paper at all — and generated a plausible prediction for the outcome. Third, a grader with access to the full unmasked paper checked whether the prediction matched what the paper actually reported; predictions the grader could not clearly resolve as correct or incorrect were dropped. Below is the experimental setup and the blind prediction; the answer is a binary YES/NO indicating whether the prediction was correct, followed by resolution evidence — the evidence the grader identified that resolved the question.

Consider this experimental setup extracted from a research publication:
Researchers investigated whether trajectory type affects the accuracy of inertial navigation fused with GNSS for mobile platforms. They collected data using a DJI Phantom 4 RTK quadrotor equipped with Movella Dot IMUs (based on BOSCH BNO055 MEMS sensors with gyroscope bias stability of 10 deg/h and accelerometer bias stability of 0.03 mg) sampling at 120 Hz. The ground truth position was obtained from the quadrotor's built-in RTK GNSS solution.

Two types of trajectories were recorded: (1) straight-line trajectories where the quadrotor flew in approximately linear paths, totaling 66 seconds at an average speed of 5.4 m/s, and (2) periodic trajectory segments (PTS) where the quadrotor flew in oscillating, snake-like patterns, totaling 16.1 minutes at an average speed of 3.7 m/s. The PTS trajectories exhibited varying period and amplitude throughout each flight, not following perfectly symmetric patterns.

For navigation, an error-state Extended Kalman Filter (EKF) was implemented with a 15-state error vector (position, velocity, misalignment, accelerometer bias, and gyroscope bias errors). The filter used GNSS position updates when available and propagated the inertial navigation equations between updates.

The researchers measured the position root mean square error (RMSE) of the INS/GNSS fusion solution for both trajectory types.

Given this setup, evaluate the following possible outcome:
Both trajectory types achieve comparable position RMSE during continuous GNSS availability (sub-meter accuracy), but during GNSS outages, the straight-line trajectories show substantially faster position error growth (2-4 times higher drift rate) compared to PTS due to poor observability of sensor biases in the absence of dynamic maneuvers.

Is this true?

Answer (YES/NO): NO